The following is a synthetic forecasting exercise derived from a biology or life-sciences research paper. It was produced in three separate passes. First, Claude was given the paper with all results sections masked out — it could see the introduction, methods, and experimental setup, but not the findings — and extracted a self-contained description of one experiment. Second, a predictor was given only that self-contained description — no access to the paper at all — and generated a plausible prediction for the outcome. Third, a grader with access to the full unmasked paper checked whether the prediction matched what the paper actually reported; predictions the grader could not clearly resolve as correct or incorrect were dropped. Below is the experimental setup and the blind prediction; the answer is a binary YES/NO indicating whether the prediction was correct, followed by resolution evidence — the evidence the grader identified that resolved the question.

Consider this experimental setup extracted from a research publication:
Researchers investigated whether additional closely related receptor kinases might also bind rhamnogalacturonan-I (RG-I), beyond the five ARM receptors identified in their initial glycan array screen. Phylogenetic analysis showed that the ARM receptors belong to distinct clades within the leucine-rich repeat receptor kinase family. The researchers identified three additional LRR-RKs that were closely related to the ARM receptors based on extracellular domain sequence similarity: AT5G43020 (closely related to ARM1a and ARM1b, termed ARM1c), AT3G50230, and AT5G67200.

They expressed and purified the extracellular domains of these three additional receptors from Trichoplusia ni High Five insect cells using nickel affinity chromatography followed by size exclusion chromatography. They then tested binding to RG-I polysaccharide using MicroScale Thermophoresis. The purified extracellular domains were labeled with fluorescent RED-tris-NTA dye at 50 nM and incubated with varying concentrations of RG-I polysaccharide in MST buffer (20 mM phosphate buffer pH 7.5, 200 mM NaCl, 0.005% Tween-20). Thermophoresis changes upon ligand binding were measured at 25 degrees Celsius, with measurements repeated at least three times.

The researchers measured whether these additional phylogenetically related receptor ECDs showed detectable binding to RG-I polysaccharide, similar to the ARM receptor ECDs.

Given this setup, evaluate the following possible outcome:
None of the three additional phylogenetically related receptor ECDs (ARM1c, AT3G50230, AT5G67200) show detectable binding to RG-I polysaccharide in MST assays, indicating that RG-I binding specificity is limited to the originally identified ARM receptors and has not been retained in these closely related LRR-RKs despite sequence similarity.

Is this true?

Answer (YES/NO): NO